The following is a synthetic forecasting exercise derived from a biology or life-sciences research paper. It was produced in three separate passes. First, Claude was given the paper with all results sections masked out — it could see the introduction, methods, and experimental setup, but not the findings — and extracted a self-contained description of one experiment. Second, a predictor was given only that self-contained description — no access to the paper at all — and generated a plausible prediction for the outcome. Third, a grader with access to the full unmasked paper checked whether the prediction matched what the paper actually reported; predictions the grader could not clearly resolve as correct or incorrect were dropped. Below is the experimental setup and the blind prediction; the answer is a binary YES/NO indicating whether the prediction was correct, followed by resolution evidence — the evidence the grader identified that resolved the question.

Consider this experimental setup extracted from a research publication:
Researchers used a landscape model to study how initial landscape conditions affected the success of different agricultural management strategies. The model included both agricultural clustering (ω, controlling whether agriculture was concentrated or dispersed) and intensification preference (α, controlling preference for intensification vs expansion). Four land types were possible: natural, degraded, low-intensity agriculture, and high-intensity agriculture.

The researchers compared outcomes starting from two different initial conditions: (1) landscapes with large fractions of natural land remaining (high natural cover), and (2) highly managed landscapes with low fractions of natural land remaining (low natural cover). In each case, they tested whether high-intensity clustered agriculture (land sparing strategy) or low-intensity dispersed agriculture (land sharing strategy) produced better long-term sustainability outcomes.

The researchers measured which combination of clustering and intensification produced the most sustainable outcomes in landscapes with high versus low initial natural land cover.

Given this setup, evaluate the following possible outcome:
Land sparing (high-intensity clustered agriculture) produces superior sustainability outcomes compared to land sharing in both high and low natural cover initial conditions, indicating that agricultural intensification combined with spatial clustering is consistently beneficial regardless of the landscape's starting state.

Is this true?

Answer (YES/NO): NO